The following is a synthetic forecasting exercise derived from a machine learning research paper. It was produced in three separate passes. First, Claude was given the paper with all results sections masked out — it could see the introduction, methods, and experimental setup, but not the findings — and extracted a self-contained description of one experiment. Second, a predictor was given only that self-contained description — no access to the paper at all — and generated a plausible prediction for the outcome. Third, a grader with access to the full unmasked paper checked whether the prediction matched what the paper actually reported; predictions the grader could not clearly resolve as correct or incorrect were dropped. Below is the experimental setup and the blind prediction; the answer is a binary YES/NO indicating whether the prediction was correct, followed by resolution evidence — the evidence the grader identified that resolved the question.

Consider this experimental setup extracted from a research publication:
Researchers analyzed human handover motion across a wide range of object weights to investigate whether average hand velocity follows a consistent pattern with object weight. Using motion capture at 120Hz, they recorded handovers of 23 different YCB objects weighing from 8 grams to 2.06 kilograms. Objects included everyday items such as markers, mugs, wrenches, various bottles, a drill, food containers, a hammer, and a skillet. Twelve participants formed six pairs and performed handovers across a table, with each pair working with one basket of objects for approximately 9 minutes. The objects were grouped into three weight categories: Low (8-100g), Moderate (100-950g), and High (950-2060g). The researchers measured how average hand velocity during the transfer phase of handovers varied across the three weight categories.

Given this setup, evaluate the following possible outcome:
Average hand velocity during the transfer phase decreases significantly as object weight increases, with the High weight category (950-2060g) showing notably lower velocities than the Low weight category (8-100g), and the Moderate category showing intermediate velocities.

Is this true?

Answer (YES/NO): NO